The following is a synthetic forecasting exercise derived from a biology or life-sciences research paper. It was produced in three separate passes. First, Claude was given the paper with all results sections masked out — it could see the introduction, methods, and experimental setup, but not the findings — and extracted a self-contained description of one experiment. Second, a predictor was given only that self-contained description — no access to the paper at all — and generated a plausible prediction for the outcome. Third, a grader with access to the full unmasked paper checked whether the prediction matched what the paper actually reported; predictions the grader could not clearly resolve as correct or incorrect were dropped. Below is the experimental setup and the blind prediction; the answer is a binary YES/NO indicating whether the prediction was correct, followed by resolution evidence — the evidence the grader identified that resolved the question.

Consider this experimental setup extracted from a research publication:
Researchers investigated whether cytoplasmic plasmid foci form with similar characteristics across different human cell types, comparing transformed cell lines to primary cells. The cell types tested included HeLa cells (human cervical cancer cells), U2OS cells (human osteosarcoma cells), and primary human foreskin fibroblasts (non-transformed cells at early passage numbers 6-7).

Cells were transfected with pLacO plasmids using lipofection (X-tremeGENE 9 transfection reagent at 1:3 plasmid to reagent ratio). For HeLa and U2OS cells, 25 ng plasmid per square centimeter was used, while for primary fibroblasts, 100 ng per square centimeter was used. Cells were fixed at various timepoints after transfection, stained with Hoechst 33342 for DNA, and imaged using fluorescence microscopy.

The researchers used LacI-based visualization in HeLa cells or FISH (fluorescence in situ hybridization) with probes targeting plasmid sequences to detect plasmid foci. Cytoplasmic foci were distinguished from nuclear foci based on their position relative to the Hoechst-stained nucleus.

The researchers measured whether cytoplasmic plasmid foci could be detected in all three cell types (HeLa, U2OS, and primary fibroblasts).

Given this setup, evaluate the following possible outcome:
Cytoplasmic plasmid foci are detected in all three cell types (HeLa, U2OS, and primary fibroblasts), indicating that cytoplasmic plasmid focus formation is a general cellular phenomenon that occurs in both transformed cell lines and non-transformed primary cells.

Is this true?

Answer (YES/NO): YES